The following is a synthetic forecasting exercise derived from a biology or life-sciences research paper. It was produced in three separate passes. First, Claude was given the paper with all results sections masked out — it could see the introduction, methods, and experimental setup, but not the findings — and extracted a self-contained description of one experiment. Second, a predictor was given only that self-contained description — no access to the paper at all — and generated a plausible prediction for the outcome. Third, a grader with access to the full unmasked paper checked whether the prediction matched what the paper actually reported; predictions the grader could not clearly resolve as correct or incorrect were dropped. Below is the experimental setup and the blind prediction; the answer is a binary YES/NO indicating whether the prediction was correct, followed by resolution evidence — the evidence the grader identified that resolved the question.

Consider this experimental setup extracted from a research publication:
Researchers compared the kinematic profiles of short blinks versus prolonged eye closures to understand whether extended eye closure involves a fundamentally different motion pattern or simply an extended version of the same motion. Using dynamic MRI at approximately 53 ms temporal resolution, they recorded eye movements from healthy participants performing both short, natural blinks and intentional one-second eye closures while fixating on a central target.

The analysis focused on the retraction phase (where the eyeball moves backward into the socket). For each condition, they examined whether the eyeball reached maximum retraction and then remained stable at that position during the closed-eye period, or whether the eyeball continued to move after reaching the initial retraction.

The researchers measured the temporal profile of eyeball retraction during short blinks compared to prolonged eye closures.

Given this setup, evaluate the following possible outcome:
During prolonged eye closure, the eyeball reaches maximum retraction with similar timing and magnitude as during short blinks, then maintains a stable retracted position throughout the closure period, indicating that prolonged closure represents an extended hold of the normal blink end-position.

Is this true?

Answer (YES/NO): NO